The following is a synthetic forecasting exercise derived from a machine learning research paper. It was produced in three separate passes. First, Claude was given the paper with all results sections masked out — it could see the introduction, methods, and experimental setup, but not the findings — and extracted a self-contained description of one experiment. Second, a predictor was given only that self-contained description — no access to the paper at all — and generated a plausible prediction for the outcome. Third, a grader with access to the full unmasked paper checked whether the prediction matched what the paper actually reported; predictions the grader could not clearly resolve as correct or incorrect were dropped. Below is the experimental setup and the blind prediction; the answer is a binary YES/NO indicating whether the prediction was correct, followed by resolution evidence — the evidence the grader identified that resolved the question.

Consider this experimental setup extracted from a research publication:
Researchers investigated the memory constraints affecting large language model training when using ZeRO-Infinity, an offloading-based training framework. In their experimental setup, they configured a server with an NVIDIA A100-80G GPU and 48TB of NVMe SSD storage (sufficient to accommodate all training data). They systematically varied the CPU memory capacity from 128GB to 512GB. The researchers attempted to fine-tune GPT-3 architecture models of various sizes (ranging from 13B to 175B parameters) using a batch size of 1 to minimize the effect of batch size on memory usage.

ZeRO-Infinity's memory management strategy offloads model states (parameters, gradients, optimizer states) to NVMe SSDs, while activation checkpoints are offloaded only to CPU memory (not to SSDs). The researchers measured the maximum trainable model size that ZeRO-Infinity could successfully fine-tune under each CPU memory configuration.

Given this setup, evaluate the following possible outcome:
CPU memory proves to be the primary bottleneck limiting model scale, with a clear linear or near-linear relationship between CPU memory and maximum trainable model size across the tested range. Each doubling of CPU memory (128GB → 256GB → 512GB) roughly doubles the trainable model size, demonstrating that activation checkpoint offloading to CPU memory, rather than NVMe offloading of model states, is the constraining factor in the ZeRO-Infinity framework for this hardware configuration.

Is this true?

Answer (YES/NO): NO